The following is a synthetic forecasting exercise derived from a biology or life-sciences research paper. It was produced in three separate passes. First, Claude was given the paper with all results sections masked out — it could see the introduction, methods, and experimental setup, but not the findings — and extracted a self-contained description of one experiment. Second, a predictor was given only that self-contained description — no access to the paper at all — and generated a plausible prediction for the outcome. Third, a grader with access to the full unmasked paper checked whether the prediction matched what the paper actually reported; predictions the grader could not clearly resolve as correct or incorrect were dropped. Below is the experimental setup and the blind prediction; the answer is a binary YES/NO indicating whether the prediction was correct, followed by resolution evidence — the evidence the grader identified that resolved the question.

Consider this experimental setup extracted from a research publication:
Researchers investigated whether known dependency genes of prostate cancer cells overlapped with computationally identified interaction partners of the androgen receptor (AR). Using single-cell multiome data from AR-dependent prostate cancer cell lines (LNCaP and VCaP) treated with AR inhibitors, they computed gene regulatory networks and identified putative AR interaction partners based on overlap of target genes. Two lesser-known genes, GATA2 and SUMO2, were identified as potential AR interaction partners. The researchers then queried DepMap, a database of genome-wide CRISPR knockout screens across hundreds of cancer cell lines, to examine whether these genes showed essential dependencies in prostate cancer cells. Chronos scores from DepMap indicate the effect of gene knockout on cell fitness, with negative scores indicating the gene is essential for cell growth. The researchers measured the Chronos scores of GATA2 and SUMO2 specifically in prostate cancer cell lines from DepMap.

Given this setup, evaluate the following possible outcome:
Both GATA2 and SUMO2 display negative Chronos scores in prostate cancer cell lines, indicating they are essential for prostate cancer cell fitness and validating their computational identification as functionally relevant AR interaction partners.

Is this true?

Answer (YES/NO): YES